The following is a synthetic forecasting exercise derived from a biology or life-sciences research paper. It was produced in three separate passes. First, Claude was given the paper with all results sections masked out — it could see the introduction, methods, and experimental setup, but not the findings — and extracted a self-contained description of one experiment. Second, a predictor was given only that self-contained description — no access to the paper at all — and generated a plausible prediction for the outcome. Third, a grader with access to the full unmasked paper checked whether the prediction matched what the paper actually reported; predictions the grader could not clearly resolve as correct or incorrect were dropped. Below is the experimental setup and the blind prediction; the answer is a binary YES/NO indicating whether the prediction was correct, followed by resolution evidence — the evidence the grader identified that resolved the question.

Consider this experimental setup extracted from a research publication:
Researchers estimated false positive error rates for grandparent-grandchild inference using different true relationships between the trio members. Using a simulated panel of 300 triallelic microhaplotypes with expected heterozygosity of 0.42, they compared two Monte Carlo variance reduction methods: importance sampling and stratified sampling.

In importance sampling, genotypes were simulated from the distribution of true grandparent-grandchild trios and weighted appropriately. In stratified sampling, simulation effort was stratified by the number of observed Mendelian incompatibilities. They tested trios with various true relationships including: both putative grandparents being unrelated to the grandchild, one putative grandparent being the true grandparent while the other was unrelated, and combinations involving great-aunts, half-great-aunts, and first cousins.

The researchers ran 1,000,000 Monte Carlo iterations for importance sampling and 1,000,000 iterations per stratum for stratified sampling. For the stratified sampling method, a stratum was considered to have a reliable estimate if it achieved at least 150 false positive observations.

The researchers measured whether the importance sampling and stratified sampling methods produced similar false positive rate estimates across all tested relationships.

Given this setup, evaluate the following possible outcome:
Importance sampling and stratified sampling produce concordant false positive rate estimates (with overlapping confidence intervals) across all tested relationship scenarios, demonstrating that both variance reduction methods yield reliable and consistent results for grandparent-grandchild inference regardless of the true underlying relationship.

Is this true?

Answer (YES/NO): NO